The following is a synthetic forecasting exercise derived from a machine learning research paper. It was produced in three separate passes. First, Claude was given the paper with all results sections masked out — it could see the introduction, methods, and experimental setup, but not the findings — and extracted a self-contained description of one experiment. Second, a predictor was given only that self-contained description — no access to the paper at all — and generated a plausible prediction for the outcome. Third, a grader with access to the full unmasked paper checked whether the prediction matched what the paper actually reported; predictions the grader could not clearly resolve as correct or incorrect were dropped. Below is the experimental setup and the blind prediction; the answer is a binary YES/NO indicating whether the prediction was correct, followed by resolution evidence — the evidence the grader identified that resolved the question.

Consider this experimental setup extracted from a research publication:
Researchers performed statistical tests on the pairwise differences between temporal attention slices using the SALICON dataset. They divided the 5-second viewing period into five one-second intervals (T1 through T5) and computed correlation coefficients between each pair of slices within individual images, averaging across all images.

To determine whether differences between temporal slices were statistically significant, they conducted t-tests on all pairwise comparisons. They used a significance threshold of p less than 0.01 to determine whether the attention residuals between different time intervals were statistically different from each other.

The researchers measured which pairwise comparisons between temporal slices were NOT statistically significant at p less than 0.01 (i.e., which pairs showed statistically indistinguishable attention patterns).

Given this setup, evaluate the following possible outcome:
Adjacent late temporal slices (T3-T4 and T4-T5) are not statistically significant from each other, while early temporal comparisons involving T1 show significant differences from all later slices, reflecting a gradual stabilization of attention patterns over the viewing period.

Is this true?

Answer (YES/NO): NO